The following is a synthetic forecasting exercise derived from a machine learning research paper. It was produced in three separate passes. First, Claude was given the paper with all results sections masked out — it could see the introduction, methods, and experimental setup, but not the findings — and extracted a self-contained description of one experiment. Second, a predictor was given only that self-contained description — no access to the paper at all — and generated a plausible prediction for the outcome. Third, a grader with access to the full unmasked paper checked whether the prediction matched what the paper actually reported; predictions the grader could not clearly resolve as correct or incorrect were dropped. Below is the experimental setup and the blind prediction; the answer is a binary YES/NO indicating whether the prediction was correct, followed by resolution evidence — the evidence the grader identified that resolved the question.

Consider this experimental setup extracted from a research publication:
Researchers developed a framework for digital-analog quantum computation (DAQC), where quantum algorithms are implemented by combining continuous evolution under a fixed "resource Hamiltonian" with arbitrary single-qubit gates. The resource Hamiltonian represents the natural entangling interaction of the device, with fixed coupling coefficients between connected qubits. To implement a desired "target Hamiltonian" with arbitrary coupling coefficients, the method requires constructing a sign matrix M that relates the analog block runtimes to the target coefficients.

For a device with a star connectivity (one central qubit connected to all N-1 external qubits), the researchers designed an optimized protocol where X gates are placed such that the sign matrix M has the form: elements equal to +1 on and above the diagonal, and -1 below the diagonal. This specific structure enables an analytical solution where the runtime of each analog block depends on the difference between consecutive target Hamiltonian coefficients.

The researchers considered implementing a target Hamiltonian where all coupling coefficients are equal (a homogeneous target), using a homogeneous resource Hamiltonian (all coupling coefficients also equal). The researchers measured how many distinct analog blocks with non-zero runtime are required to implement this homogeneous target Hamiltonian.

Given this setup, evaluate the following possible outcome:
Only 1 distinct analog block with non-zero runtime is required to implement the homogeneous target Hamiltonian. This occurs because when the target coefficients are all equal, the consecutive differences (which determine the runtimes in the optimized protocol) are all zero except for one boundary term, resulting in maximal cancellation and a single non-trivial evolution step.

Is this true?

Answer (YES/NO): YES